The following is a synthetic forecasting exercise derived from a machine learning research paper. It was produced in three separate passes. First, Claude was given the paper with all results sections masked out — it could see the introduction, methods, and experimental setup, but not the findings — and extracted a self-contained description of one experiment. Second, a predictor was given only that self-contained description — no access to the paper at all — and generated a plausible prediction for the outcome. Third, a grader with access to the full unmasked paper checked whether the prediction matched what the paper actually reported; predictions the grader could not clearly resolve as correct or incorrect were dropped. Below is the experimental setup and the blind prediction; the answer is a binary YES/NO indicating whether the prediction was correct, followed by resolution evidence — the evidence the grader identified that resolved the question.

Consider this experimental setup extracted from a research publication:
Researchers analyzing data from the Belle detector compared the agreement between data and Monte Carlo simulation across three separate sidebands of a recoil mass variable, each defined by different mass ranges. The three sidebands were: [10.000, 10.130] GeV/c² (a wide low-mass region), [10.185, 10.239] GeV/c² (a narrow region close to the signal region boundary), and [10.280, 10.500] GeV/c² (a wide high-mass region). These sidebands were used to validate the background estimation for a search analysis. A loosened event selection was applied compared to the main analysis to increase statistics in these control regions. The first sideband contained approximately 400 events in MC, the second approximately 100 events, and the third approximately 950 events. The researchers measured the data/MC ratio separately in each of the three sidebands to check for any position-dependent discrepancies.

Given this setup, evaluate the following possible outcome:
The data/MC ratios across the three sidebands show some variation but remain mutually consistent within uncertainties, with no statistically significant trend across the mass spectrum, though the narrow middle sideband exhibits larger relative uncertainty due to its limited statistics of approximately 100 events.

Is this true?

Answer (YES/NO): YES